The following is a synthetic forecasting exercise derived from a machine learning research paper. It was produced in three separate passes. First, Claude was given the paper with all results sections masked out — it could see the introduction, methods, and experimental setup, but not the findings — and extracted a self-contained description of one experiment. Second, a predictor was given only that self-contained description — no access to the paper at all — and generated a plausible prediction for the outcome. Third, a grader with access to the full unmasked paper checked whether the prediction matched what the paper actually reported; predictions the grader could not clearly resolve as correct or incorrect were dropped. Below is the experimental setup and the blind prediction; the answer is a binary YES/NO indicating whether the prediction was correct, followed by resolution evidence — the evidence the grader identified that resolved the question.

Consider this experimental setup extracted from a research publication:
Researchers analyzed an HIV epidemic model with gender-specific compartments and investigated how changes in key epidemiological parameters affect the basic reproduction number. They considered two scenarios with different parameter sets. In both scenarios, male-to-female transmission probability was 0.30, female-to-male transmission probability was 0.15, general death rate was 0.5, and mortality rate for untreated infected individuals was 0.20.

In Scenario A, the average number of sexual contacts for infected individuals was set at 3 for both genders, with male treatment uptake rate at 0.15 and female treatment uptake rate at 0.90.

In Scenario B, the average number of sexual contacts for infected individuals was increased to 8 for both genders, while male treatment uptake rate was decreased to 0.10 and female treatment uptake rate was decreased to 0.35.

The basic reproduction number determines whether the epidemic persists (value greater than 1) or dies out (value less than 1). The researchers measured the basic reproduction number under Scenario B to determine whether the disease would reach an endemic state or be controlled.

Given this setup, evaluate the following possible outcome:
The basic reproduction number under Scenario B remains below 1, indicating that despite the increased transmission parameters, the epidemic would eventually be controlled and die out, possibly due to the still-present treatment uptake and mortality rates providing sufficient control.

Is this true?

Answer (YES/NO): NO